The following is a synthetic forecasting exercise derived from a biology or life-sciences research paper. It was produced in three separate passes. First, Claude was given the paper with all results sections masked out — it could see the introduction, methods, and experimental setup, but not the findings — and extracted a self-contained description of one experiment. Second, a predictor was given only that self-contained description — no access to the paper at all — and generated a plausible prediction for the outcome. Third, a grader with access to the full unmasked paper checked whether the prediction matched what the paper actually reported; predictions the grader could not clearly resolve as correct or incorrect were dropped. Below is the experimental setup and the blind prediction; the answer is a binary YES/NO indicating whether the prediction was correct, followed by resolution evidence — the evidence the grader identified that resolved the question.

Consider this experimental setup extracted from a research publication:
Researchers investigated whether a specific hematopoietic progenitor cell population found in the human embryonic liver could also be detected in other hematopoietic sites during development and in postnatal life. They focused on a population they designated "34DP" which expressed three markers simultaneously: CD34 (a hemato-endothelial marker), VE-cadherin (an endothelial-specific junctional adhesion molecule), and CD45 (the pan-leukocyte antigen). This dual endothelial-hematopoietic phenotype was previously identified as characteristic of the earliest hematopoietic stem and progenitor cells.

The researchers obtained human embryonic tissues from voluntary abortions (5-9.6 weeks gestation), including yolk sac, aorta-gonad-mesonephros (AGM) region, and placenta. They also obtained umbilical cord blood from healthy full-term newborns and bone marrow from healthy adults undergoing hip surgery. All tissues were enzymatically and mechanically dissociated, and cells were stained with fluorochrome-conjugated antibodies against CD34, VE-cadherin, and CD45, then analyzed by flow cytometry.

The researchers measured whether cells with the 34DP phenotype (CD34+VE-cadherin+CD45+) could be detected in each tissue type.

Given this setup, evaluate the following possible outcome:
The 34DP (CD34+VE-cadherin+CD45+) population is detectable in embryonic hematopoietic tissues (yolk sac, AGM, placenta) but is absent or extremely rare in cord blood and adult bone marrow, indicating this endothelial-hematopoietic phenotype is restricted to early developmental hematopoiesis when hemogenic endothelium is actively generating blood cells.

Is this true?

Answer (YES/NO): YES